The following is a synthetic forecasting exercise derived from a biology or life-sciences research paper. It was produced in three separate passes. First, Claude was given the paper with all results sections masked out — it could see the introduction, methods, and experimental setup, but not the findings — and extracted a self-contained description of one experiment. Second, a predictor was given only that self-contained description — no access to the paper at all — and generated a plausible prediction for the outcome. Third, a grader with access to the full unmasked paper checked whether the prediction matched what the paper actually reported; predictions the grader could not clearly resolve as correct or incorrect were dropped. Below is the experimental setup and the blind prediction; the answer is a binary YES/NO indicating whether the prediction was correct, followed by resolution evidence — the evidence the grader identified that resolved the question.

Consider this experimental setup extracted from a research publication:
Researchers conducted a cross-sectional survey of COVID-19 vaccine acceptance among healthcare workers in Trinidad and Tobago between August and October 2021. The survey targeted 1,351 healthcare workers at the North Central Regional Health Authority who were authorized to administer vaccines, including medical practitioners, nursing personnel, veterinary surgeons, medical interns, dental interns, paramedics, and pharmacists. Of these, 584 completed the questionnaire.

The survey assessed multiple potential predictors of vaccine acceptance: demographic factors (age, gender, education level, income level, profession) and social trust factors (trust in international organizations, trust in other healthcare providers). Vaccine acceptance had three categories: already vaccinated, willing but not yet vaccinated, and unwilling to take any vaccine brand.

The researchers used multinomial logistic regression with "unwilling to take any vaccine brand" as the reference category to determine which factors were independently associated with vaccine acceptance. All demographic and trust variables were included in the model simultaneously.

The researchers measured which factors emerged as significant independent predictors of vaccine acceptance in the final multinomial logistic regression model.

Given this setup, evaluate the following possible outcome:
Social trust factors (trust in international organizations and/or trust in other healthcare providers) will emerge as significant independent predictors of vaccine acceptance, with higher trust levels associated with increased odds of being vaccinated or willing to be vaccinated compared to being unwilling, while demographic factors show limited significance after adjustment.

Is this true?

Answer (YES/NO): NO